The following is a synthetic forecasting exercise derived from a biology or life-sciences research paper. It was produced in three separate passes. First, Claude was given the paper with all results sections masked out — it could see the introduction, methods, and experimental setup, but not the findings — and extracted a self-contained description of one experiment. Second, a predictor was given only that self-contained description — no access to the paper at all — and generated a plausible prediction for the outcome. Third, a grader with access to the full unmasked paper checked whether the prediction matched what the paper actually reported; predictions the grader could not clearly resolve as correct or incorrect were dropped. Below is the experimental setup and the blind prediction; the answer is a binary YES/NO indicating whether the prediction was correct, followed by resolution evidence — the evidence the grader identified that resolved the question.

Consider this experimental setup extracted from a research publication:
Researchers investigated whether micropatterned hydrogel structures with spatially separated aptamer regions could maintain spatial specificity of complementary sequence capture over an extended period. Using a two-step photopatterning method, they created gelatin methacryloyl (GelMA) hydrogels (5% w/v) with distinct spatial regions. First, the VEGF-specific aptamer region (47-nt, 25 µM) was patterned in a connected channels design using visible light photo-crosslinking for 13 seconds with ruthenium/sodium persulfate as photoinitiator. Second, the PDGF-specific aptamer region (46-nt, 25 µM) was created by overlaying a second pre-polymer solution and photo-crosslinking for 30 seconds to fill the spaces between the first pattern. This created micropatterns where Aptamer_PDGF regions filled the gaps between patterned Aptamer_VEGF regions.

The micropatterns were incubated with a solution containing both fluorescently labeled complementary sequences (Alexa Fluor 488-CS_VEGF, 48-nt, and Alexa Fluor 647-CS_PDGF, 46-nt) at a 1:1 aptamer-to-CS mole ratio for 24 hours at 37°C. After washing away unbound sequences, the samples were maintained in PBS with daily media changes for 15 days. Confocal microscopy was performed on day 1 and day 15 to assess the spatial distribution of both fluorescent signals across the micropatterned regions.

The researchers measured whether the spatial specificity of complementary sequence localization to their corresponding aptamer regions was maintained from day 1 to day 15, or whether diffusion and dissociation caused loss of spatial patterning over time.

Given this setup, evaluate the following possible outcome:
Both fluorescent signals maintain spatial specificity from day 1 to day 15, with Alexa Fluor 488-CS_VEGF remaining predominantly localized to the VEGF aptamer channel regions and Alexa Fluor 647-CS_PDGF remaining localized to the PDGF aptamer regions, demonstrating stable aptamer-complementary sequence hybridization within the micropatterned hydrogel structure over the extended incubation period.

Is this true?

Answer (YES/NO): YES